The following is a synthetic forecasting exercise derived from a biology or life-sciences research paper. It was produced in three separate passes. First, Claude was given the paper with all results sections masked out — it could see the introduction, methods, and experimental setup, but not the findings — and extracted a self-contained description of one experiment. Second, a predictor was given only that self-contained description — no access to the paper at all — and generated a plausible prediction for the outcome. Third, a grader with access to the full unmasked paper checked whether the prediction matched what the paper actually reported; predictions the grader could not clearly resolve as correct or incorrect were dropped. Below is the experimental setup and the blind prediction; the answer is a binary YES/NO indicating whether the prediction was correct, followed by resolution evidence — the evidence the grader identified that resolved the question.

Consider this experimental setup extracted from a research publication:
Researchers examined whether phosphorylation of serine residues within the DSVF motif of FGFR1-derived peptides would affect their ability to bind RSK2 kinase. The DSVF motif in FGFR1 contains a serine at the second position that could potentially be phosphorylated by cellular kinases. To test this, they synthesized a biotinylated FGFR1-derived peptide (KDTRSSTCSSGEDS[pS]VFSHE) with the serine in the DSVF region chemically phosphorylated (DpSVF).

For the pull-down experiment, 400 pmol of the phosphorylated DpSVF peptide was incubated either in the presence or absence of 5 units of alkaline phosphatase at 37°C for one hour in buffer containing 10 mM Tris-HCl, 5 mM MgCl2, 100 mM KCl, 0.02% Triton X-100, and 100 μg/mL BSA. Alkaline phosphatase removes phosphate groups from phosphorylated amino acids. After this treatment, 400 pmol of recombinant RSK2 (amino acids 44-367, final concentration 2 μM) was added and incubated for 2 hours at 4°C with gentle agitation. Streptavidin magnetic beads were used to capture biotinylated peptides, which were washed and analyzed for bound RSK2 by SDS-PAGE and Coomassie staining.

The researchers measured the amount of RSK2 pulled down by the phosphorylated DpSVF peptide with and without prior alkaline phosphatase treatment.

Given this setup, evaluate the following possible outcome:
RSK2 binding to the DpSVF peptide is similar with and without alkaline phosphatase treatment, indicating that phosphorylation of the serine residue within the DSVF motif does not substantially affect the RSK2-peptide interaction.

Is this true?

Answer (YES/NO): NO